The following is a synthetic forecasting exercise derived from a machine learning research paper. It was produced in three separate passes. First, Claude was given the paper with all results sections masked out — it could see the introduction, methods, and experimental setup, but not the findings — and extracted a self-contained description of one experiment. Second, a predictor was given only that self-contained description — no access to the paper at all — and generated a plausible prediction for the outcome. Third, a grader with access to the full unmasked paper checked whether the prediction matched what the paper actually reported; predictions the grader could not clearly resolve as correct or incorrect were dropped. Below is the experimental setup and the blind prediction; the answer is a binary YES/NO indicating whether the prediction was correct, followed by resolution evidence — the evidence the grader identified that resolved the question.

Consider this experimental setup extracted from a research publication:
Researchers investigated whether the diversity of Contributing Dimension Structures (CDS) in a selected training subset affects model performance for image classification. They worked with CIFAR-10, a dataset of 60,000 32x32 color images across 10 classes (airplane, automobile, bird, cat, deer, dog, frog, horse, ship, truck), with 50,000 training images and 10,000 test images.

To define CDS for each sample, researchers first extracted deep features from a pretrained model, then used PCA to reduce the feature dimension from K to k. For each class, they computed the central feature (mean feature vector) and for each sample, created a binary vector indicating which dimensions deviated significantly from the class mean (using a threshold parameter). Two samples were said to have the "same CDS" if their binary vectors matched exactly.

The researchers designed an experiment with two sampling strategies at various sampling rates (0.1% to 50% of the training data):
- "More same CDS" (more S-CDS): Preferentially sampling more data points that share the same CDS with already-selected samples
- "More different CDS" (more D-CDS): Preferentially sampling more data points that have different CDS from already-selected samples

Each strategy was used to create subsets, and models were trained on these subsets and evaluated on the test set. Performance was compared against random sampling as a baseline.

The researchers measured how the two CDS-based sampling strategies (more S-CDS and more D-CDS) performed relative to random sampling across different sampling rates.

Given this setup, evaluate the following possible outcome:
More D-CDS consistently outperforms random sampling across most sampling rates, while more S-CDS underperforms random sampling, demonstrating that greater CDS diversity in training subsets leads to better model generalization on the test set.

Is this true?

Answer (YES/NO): YES